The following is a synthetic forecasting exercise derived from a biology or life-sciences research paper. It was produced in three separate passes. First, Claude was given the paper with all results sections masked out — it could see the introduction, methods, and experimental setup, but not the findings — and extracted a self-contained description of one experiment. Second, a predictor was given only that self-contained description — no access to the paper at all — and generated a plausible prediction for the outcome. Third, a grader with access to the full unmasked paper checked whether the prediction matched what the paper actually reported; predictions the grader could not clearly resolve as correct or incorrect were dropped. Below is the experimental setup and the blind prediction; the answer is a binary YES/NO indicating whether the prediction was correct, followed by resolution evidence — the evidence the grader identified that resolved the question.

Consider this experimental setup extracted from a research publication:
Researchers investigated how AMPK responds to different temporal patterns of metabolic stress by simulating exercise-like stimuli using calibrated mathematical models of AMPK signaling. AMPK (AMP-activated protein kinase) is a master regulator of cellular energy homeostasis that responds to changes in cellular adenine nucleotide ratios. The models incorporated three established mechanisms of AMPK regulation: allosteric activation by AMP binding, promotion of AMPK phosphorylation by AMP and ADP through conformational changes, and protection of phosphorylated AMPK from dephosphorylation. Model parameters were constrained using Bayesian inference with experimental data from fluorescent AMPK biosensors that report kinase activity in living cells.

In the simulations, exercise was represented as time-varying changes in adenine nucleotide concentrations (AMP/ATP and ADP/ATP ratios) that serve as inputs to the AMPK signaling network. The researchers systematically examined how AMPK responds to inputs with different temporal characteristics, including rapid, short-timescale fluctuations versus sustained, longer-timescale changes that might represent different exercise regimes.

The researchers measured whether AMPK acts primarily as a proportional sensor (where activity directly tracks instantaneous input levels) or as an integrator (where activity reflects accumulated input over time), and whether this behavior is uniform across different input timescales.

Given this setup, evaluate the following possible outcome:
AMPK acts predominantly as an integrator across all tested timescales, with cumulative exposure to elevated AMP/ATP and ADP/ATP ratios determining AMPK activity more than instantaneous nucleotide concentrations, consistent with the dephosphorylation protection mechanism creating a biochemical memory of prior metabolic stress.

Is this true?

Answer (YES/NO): NO